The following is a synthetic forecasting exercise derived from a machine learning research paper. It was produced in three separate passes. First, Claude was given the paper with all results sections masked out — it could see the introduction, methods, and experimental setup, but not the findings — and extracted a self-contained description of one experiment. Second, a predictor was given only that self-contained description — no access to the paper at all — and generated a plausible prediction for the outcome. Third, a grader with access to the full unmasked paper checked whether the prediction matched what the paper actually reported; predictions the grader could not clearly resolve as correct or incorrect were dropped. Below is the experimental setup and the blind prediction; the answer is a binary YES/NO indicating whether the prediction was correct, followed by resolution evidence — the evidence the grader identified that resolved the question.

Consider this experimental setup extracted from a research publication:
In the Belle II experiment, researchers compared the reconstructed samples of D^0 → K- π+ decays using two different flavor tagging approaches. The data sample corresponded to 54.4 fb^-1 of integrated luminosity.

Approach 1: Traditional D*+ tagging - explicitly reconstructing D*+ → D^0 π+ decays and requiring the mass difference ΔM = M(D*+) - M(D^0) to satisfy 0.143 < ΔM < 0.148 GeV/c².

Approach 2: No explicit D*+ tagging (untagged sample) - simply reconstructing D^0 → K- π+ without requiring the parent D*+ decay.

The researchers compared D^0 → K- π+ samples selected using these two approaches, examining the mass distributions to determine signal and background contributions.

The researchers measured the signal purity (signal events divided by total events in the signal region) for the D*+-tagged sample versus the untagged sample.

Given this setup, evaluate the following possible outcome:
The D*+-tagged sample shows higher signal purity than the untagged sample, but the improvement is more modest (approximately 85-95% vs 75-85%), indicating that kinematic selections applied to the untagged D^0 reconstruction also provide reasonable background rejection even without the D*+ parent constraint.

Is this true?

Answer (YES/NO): NO